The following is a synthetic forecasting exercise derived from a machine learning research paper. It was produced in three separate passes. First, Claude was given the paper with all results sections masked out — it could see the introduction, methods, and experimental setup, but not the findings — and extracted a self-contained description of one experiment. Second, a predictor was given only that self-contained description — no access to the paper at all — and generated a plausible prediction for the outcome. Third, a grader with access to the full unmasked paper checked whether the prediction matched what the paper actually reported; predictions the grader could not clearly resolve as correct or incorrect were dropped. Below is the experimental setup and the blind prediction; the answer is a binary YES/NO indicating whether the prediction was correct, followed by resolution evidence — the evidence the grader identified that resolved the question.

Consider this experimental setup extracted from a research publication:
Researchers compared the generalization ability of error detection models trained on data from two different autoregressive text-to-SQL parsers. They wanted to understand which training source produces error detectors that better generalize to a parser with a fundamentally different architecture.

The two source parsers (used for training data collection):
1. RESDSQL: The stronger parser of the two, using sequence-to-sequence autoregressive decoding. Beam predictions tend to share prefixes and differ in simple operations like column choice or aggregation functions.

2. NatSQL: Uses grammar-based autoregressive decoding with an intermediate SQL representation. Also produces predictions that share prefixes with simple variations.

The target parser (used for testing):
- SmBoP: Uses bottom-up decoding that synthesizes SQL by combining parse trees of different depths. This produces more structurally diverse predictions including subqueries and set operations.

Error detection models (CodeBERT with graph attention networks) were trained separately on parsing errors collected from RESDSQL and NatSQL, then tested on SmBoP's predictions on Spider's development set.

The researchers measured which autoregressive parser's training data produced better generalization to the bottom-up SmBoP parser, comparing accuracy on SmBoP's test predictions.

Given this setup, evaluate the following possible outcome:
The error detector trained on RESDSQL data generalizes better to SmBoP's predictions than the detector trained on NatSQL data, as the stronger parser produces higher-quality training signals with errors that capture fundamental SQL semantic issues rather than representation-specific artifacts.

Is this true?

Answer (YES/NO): NO